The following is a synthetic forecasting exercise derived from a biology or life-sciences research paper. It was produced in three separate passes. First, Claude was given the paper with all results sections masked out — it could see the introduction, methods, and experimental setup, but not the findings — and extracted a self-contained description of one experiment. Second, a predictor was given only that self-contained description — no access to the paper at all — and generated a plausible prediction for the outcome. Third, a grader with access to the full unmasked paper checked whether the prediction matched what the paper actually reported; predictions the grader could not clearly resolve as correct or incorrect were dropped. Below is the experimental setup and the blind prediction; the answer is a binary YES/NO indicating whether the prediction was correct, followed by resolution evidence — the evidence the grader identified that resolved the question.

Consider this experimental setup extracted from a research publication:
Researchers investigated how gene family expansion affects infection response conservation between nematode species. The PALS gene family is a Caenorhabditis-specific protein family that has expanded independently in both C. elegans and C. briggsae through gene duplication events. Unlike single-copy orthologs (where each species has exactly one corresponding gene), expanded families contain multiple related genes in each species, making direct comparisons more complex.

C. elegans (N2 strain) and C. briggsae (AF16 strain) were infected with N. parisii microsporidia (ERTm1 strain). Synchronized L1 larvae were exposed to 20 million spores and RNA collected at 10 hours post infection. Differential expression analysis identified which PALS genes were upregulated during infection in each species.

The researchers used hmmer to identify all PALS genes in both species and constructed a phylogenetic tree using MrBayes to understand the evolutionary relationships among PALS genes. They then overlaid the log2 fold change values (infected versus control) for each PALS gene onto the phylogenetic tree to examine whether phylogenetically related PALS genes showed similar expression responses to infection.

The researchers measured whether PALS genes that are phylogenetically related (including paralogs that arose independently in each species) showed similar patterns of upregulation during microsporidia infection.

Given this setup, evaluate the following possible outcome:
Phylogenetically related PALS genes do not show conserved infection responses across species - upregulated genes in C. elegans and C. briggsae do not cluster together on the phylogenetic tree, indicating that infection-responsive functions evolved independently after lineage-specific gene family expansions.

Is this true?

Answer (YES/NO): NO